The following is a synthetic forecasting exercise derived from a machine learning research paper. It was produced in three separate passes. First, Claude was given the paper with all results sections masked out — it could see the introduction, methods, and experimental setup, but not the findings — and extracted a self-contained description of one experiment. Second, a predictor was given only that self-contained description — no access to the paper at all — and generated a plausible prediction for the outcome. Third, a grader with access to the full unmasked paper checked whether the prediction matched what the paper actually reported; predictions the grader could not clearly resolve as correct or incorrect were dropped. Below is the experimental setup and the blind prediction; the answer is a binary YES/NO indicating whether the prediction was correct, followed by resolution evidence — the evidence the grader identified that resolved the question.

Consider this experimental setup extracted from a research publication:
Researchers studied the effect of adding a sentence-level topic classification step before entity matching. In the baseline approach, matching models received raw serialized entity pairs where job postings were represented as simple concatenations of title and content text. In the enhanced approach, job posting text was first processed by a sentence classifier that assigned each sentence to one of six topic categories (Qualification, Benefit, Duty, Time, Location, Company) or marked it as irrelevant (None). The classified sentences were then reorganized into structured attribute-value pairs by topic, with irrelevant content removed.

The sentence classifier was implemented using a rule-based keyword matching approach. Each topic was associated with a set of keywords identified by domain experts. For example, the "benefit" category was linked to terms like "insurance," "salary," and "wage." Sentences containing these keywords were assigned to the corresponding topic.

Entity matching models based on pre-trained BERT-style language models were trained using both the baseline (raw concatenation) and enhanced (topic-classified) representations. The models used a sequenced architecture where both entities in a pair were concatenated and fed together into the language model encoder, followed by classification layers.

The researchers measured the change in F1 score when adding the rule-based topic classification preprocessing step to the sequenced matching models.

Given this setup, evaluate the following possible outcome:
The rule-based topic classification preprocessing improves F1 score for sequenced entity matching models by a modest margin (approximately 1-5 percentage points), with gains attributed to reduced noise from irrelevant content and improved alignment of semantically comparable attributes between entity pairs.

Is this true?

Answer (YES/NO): NO